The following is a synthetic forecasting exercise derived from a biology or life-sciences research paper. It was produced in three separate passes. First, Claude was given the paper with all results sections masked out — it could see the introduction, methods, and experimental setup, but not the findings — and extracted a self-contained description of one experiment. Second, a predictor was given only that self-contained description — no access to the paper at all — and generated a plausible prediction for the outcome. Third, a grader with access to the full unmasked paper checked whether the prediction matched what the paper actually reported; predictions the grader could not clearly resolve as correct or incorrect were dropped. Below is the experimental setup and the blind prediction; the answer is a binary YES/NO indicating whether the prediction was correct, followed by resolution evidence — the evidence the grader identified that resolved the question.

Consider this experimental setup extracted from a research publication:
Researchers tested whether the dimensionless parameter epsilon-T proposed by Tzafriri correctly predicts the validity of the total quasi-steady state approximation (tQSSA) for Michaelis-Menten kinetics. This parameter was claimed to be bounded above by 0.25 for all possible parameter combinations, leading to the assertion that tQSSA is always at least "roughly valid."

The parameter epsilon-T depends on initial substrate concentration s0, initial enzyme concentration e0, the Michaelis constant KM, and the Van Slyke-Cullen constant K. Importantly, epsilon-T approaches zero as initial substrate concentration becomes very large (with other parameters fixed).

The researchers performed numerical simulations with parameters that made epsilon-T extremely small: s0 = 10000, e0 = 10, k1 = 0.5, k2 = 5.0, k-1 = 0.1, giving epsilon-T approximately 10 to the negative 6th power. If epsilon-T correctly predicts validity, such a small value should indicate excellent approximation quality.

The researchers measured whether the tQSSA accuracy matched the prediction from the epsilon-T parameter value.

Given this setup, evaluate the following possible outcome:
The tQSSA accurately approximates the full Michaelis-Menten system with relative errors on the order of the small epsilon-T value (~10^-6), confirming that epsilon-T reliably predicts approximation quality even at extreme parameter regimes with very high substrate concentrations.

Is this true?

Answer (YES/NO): NO